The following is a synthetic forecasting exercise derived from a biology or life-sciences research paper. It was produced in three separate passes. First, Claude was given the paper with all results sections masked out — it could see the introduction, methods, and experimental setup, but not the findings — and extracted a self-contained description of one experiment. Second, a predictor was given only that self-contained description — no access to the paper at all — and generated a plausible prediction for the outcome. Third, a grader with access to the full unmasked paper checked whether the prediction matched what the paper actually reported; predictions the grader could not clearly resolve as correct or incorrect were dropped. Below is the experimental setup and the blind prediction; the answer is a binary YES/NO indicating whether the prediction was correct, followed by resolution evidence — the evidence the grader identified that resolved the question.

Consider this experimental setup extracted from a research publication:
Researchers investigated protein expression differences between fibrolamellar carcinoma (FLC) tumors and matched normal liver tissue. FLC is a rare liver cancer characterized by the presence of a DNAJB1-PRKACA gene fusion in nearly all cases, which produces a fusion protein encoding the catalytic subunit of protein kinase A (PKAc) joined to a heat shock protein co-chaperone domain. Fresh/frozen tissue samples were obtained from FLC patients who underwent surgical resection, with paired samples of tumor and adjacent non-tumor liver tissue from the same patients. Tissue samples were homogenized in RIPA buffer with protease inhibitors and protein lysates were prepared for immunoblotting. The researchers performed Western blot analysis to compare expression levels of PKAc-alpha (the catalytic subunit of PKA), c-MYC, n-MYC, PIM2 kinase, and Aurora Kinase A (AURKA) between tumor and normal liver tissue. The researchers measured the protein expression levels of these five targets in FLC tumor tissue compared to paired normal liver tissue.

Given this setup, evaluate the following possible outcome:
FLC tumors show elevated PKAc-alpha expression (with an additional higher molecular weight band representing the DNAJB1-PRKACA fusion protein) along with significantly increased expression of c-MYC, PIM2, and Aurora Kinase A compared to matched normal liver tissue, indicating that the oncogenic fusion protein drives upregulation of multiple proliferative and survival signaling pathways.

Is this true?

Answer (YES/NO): NO